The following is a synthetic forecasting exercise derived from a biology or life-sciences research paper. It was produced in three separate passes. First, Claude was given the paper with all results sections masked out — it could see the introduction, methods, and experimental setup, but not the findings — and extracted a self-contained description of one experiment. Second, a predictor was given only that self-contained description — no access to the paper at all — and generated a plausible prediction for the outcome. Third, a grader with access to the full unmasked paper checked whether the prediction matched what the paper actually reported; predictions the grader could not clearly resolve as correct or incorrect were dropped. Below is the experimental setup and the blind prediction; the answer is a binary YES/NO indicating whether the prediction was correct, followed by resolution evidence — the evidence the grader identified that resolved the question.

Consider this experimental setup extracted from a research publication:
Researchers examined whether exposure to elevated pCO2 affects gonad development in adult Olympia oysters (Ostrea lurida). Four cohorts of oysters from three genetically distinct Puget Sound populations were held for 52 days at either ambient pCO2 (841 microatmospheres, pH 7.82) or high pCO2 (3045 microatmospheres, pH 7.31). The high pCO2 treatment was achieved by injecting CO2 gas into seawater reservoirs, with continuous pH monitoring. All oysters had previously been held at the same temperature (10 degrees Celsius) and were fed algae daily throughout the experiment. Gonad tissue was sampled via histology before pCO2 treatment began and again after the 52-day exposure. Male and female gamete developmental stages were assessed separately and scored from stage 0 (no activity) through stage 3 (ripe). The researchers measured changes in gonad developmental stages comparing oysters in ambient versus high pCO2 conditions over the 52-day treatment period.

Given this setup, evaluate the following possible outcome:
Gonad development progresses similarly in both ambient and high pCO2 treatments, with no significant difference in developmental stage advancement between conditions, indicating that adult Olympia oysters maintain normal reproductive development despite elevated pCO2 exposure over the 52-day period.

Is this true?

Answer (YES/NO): NO